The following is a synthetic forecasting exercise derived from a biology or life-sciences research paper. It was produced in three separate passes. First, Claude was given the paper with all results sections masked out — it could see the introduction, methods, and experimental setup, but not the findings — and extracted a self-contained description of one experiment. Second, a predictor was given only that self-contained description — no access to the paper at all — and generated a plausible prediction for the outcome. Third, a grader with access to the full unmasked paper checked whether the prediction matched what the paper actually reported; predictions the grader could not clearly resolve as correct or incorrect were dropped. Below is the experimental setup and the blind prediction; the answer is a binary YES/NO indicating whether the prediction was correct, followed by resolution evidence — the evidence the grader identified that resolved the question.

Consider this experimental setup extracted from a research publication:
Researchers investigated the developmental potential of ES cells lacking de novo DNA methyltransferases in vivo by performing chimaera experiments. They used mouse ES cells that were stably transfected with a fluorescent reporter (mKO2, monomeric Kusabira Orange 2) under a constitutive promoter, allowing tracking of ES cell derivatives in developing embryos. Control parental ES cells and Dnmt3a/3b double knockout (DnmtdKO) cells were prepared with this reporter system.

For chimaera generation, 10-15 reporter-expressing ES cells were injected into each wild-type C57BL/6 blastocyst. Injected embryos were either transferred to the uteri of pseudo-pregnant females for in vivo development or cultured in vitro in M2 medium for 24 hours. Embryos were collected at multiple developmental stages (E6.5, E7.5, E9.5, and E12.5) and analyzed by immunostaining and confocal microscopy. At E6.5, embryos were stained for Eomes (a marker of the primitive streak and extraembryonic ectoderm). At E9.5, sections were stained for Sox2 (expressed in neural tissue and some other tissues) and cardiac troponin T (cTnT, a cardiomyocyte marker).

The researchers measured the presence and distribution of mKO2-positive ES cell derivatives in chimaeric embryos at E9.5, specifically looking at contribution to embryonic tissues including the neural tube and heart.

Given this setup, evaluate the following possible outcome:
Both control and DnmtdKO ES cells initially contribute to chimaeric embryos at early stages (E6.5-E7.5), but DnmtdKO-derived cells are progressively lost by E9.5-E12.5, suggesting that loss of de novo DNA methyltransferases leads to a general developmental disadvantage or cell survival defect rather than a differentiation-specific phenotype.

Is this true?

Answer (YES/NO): NO